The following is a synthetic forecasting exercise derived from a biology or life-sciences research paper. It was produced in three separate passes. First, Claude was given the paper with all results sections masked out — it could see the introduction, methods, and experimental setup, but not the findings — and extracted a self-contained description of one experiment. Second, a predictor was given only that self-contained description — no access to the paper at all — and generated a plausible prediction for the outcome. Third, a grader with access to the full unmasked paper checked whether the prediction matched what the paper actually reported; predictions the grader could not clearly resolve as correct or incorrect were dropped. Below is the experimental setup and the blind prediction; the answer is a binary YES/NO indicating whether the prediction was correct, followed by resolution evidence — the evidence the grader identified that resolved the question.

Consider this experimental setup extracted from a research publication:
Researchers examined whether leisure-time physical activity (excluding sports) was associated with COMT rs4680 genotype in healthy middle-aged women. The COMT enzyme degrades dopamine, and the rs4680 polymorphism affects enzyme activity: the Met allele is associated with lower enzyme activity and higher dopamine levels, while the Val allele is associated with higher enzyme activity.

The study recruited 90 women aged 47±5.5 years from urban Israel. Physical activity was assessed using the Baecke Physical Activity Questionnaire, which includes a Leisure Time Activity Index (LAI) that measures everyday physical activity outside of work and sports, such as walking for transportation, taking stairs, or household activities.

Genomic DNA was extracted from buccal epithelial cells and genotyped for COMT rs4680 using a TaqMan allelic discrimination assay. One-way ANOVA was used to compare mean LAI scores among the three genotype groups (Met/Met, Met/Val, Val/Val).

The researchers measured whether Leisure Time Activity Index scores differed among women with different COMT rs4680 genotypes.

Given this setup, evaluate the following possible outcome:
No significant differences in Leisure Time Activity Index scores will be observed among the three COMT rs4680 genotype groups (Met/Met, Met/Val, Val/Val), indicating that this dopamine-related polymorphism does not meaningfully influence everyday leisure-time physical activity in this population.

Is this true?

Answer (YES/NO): NO